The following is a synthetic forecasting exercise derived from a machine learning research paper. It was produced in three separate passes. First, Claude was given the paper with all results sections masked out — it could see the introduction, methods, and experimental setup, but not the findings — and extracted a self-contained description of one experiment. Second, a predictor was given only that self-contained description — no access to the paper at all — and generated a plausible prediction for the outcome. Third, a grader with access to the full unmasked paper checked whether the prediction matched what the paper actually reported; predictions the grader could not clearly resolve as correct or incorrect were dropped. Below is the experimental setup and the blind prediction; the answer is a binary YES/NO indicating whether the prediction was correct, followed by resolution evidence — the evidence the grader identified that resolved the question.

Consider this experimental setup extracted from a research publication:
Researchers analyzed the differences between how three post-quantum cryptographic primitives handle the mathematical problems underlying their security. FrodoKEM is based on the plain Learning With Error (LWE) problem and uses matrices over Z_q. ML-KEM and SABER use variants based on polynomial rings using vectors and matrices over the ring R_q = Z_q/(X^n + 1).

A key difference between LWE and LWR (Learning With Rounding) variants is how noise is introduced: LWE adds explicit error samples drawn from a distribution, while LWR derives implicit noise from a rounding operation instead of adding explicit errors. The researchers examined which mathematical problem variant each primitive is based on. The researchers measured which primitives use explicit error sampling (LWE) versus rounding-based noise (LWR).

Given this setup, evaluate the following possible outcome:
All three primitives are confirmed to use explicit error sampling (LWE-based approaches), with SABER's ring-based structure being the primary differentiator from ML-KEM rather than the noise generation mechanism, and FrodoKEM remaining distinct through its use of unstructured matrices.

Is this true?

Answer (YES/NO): NO